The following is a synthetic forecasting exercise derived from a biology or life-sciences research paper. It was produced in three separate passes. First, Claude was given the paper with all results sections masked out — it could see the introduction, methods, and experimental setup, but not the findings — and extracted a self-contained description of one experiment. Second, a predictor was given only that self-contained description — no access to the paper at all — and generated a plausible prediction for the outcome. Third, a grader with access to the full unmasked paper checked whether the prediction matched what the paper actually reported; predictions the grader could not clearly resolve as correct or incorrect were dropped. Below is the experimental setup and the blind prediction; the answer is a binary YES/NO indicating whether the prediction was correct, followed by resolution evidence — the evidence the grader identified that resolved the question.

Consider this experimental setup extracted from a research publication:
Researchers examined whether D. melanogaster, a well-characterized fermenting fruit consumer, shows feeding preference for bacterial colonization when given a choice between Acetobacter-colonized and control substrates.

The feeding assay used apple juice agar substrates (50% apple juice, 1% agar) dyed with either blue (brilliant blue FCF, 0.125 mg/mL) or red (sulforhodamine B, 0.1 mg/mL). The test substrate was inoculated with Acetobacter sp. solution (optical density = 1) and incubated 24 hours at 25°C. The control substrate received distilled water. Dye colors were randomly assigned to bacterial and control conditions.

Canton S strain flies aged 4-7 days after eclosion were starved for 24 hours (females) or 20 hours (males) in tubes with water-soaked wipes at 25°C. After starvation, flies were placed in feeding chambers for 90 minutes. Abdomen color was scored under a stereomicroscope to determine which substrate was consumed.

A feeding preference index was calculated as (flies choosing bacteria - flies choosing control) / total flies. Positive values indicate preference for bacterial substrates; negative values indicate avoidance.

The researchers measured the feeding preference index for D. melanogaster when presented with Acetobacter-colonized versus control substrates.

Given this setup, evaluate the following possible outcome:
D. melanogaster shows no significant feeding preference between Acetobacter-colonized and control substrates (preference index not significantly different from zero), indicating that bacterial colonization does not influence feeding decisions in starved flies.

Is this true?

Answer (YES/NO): NO